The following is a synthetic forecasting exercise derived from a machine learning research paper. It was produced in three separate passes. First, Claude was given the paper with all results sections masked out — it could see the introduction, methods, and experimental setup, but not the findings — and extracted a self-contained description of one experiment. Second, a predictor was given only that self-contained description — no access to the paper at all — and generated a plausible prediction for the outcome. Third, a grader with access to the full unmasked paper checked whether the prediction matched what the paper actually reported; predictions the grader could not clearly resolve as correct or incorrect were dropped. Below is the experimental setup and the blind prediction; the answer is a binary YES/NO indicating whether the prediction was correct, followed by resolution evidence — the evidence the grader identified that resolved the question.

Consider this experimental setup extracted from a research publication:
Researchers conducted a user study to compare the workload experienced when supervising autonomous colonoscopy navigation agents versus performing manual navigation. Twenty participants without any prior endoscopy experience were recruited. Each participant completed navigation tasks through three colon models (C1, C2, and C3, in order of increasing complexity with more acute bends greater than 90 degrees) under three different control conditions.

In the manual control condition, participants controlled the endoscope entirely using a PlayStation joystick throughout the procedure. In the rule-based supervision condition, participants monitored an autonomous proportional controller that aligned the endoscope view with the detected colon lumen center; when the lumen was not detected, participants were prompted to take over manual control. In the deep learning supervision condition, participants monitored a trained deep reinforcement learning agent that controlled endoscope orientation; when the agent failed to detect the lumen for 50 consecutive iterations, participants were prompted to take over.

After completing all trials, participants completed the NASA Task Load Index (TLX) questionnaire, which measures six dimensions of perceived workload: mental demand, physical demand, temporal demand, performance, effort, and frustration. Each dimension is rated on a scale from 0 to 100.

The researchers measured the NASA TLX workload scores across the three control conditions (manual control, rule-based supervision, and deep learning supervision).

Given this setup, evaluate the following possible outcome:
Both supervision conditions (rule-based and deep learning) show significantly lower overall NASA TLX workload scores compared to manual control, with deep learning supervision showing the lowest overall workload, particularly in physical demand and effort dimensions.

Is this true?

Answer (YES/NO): NO